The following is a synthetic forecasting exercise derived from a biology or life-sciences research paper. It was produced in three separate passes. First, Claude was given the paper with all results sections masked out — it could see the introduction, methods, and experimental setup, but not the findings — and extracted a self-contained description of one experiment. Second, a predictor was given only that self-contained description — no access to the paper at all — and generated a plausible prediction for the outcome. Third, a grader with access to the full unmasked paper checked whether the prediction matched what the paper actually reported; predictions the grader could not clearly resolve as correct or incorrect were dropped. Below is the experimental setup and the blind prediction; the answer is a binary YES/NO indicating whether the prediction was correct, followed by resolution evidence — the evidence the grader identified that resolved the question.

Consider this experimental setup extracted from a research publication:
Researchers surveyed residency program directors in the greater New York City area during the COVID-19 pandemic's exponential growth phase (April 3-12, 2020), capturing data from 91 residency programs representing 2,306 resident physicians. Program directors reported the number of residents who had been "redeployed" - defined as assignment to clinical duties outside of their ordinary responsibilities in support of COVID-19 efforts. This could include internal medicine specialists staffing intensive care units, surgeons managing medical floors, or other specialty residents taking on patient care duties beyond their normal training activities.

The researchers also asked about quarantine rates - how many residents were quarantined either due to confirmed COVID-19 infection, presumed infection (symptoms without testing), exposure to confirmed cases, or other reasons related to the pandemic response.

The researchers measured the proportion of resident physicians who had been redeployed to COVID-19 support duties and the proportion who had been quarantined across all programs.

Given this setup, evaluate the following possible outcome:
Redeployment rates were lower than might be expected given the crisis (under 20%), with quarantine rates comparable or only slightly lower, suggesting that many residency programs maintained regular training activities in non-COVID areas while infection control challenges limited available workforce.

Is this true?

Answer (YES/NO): NO